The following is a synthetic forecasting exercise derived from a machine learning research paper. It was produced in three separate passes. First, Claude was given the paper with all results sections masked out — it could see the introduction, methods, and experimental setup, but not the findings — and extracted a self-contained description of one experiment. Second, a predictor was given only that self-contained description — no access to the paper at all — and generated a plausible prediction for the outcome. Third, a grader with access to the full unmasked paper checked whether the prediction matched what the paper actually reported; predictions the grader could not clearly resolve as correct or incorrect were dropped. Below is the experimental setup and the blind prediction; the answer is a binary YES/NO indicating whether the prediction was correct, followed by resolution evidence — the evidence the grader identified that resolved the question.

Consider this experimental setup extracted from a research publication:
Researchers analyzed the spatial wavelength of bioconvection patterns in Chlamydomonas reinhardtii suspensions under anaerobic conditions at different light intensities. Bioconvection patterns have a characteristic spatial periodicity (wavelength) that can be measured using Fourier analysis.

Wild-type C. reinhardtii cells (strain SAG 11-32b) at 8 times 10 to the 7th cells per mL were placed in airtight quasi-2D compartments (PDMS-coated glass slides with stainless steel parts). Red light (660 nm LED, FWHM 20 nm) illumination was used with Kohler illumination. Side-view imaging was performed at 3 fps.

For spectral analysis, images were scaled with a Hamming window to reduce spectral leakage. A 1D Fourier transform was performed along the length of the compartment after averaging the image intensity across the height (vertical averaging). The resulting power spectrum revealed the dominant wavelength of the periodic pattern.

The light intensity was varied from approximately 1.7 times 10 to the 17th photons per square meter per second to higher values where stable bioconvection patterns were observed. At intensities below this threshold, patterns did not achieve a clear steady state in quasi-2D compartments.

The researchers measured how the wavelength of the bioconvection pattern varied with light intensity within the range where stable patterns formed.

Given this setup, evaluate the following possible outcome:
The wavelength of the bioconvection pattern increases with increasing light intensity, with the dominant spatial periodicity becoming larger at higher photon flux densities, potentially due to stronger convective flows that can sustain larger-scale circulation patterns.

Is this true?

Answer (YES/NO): NO